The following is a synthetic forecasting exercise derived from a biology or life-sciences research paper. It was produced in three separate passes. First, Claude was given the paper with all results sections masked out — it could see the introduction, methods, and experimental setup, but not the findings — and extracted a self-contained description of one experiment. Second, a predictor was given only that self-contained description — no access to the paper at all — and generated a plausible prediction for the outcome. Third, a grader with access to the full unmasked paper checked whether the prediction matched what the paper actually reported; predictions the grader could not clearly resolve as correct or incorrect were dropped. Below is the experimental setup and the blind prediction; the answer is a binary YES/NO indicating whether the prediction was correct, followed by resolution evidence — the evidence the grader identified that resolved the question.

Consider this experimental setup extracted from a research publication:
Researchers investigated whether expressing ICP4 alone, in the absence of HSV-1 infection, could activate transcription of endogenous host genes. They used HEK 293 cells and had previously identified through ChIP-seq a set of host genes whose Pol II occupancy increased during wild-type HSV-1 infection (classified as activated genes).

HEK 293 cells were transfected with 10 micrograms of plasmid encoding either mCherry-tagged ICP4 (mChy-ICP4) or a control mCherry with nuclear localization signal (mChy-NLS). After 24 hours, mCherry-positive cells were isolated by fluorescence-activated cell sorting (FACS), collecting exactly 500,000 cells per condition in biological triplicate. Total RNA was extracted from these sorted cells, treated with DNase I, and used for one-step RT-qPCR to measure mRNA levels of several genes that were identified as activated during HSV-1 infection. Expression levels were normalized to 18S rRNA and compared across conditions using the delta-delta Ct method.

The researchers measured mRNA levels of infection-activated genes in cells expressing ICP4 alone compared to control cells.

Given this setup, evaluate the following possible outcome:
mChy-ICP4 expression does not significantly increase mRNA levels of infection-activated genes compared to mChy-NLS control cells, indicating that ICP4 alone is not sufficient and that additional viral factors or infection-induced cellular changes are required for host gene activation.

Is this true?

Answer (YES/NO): NO